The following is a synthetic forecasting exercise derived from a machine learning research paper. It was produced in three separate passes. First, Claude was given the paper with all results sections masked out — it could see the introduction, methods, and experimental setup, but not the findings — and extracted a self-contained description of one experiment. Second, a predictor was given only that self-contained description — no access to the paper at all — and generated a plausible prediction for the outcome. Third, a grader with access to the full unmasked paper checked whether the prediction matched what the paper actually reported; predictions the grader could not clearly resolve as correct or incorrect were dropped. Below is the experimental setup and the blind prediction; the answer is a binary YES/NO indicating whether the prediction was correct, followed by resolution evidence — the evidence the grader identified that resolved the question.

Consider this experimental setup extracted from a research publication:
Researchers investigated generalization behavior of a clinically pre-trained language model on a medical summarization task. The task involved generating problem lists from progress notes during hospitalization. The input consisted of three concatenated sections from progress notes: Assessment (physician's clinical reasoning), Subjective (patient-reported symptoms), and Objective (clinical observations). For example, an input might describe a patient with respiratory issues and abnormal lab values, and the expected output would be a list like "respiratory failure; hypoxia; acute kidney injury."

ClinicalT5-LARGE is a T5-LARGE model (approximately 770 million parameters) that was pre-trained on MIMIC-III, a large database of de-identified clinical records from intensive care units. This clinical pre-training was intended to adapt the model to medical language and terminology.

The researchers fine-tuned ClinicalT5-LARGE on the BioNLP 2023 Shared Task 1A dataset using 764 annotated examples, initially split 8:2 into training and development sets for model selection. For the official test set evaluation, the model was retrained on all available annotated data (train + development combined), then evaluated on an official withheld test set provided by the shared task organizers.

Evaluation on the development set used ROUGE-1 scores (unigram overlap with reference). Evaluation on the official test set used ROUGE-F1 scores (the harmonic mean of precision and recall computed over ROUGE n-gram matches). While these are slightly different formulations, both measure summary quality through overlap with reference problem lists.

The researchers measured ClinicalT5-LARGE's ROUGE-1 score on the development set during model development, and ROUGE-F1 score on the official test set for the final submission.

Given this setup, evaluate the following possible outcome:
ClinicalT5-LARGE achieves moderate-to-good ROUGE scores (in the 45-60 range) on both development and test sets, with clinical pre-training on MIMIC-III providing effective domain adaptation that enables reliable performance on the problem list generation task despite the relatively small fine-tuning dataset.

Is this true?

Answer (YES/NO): NO